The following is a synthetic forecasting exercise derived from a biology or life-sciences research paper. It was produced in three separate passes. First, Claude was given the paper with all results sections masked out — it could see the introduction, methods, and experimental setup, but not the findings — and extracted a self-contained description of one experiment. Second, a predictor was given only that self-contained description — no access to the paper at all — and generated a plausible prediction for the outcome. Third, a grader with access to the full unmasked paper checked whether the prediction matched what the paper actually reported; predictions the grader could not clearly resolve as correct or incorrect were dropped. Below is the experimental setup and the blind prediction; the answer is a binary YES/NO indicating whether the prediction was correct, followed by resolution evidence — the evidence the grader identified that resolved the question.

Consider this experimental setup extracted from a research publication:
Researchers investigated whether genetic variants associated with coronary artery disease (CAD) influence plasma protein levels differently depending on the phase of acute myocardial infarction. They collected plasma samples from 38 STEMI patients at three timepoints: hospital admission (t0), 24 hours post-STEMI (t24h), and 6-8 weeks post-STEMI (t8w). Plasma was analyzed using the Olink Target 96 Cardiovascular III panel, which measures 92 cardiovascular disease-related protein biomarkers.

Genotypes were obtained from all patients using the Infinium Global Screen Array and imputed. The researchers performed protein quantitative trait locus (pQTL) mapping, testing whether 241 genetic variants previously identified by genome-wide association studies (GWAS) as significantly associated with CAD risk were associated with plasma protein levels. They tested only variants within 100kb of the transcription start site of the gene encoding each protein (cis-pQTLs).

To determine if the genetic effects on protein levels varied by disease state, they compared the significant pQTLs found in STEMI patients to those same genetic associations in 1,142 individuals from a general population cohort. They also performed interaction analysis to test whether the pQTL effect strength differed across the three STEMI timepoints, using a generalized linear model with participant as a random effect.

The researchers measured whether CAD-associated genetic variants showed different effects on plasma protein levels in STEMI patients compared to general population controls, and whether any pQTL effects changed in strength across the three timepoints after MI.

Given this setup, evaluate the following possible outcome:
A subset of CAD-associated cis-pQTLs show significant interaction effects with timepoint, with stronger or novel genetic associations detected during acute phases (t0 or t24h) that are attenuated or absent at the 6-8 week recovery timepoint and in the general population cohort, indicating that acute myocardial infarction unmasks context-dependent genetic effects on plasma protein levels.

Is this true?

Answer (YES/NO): YES